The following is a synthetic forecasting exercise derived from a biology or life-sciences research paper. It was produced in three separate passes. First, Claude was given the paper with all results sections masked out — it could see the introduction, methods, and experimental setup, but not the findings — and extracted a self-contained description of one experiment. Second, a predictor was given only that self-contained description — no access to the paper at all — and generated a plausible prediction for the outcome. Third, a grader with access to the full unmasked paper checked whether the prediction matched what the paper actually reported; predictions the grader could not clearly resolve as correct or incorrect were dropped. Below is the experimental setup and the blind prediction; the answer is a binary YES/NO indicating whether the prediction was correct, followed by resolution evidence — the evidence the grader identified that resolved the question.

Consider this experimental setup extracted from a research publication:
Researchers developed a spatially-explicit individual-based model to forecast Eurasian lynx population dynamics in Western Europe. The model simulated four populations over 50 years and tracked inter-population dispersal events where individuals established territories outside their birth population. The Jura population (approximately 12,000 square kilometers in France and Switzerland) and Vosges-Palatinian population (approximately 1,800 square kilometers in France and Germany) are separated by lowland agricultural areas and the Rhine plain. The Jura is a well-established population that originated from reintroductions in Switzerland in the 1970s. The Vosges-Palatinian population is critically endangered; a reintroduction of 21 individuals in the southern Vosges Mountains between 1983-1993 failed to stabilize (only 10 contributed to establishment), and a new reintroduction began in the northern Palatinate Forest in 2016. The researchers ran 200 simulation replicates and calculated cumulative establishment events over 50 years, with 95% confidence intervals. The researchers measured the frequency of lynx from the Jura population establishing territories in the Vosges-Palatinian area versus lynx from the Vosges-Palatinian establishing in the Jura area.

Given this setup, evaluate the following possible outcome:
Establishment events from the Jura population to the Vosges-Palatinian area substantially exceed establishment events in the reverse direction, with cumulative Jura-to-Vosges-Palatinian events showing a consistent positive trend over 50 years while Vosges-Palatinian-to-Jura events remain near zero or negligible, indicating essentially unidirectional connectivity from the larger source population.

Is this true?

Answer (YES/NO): NO